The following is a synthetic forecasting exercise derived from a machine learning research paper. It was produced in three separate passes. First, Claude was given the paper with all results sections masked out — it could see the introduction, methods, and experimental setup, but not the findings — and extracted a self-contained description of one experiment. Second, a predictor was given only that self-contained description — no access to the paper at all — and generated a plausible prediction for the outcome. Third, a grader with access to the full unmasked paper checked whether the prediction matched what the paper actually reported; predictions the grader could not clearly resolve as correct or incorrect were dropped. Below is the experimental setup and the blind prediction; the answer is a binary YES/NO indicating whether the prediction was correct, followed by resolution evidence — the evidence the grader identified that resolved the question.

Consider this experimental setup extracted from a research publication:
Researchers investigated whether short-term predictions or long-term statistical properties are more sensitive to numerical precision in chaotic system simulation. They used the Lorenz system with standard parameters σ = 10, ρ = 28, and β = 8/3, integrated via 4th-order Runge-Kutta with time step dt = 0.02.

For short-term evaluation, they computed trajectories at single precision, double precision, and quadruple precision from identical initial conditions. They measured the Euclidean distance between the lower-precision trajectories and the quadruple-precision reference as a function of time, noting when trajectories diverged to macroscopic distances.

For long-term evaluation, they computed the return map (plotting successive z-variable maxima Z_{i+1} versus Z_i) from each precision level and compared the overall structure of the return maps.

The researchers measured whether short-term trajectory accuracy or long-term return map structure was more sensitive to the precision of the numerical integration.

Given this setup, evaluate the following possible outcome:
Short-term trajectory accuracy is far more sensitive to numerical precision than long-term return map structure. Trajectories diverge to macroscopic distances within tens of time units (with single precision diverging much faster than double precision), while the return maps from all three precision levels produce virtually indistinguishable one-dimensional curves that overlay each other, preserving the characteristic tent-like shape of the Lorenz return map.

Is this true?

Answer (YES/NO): YES